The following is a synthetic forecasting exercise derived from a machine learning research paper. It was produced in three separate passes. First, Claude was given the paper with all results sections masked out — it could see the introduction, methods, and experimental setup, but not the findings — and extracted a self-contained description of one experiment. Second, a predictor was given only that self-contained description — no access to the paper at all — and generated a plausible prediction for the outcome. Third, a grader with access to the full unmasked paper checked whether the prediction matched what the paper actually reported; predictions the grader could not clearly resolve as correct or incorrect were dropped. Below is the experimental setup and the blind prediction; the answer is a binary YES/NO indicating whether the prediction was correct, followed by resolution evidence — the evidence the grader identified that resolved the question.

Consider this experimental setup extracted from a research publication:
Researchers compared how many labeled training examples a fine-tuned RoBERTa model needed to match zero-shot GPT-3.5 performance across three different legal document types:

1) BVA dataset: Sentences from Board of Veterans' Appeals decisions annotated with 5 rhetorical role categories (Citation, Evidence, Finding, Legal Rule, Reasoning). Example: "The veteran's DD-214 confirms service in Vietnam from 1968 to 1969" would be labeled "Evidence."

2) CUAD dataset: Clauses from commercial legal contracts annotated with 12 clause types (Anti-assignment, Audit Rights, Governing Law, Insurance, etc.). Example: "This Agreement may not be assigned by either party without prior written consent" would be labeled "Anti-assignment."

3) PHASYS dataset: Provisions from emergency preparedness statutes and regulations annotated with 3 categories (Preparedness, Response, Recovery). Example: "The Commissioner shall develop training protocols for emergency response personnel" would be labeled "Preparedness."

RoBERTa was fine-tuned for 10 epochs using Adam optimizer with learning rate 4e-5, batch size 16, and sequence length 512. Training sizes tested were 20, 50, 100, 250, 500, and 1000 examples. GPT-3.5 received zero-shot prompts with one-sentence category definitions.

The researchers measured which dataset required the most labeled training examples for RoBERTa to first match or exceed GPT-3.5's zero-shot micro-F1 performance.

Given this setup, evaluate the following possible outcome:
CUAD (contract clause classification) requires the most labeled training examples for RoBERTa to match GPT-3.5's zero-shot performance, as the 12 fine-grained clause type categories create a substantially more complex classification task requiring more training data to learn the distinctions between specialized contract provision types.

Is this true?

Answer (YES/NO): YES